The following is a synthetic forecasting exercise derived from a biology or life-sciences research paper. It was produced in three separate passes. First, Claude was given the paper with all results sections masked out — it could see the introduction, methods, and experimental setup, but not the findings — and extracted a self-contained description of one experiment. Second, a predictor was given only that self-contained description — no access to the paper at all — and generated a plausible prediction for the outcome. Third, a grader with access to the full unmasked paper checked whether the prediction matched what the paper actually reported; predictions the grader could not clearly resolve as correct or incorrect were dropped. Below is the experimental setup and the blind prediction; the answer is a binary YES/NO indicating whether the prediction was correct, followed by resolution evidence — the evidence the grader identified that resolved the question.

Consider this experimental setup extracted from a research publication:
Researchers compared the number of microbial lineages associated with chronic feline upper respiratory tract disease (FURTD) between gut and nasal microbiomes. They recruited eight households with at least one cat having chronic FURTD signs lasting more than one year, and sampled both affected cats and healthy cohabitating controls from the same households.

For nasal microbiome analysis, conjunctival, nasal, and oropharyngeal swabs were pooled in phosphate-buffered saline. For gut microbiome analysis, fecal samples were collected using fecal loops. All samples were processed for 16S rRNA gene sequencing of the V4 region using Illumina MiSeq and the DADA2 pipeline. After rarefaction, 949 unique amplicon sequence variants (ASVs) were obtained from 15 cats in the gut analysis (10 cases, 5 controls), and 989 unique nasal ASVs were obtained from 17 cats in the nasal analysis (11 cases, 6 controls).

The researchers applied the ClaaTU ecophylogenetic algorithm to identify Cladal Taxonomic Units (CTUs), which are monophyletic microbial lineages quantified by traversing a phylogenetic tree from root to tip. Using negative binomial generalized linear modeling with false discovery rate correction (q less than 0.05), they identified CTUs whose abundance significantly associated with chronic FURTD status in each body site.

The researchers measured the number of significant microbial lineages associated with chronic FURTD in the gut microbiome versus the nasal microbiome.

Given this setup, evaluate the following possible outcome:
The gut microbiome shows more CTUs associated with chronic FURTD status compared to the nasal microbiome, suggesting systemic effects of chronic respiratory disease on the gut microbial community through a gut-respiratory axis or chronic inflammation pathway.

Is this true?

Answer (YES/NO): YES